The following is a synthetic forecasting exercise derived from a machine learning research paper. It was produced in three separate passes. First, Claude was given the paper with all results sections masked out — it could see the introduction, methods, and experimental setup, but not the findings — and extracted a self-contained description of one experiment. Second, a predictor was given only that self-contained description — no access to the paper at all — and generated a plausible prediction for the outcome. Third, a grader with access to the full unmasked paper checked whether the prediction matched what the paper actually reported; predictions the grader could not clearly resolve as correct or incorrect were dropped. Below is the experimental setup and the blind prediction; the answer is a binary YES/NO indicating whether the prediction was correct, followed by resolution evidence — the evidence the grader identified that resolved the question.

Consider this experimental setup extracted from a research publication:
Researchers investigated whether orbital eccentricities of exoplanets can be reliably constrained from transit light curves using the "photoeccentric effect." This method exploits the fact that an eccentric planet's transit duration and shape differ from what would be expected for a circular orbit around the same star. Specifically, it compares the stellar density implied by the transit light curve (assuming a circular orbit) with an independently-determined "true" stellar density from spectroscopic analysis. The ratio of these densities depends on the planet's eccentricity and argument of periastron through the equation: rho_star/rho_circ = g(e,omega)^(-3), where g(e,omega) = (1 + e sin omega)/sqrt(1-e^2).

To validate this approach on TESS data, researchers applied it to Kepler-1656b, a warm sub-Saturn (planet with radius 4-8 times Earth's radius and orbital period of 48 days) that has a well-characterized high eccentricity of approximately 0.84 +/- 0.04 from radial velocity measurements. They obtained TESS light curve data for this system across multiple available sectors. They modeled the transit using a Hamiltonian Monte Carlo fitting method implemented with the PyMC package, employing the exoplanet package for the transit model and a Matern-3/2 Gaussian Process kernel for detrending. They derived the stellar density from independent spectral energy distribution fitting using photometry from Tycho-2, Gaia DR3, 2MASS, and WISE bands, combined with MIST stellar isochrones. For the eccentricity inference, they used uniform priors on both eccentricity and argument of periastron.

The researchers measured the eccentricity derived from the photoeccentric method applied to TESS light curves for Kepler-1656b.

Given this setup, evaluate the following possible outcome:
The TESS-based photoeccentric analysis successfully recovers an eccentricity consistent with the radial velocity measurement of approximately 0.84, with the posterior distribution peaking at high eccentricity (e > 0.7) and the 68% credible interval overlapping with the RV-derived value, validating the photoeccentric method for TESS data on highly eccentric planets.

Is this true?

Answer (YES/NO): YES